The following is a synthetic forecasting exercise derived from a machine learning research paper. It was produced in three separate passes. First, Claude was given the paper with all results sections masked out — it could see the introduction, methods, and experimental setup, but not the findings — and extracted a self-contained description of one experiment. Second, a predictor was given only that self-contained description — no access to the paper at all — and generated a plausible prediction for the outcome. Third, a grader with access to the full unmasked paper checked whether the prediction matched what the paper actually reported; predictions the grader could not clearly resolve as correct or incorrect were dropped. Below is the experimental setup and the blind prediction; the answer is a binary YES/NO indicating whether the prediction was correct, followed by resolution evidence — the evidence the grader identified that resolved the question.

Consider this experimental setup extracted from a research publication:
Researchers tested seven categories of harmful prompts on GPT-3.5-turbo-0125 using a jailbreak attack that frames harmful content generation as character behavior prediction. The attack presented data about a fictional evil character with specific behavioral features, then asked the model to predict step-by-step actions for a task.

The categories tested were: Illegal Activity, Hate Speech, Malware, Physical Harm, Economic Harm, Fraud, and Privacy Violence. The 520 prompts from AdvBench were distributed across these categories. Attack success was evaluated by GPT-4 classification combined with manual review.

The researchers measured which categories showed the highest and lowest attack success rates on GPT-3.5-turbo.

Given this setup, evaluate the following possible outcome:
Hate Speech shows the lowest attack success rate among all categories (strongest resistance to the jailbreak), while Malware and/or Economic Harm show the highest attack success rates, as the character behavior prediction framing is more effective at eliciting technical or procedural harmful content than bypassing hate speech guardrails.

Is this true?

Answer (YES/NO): NO